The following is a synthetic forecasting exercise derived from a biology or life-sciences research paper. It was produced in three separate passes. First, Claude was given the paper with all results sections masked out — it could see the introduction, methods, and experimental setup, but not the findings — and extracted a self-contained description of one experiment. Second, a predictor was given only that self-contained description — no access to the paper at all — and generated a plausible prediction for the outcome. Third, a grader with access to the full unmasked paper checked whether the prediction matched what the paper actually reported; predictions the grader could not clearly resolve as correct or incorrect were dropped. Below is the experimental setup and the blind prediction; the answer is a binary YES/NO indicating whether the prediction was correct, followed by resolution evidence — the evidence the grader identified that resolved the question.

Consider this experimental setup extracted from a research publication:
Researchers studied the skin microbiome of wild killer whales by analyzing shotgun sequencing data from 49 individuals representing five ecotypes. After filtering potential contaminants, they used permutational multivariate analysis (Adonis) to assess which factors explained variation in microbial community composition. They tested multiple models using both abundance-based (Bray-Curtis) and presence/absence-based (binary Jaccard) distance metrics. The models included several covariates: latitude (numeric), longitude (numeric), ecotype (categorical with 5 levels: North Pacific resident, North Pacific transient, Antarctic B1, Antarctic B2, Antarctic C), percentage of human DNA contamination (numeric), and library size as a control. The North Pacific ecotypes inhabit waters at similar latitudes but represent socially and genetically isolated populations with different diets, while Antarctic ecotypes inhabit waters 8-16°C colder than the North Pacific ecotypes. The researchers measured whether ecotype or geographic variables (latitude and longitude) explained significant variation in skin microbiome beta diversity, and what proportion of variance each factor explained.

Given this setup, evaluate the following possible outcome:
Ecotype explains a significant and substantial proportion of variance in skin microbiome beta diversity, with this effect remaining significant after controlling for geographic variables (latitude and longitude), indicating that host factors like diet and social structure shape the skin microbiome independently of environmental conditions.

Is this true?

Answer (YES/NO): YES